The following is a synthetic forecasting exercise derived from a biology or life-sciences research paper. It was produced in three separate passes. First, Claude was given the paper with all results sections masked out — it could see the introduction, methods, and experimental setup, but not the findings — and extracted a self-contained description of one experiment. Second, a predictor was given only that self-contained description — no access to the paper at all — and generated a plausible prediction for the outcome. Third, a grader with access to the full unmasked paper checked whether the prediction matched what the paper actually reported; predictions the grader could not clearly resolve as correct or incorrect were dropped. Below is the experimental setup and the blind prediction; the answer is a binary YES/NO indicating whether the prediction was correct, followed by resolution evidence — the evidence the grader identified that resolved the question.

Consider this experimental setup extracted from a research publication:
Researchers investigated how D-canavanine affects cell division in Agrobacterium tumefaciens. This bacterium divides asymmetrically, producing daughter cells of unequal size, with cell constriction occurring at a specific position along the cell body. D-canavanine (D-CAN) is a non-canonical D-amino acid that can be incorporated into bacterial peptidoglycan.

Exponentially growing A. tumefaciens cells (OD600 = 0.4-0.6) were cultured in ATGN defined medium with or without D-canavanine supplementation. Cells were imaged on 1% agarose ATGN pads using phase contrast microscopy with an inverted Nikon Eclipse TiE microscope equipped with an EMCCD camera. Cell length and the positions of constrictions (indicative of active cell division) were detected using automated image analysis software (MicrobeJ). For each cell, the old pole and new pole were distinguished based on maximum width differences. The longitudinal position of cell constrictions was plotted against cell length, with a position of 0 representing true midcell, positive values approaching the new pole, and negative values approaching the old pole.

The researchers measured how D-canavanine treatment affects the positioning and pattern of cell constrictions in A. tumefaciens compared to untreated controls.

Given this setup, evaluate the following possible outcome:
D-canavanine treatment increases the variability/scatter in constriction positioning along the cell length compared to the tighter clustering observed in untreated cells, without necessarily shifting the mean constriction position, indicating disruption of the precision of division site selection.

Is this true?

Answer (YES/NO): YES